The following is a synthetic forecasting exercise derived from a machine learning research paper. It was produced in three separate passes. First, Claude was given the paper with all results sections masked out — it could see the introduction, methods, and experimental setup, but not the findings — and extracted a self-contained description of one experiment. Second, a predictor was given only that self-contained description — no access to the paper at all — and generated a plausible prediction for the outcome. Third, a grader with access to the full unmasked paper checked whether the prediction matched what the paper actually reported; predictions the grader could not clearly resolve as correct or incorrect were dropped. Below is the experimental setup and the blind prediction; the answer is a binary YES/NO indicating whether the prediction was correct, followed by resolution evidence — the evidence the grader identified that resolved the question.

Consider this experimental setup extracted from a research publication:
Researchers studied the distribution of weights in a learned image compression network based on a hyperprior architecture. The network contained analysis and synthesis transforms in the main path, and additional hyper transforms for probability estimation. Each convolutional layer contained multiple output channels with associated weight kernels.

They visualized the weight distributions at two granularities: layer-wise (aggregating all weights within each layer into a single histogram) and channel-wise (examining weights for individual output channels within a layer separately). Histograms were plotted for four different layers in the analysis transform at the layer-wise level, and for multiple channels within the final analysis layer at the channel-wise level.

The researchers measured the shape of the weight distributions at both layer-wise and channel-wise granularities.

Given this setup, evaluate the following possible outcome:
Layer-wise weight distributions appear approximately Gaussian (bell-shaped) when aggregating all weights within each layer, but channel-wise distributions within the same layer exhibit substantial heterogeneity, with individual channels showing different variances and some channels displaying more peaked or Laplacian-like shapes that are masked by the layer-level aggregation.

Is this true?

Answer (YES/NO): NO